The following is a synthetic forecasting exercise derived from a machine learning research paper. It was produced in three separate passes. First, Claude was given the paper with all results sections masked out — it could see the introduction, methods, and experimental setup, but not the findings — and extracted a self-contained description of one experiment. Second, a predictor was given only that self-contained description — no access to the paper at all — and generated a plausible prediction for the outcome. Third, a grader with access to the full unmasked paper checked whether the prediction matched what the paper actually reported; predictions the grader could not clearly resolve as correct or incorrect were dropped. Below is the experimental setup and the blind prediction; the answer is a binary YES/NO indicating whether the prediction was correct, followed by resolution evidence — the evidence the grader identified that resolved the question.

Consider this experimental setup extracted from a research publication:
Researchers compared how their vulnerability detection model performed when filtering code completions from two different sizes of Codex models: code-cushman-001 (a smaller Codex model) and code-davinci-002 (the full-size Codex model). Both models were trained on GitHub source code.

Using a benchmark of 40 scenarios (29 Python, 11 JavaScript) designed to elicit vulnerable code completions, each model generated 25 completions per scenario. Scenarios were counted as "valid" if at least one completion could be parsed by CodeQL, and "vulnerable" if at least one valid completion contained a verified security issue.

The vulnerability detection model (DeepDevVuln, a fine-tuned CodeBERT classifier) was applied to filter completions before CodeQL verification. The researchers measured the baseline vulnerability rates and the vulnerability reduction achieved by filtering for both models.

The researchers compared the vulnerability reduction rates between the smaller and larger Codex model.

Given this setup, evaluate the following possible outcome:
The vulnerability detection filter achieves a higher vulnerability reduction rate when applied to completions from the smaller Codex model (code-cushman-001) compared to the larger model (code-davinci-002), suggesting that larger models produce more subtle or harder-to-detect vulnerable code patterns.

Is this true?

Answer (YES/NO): YES